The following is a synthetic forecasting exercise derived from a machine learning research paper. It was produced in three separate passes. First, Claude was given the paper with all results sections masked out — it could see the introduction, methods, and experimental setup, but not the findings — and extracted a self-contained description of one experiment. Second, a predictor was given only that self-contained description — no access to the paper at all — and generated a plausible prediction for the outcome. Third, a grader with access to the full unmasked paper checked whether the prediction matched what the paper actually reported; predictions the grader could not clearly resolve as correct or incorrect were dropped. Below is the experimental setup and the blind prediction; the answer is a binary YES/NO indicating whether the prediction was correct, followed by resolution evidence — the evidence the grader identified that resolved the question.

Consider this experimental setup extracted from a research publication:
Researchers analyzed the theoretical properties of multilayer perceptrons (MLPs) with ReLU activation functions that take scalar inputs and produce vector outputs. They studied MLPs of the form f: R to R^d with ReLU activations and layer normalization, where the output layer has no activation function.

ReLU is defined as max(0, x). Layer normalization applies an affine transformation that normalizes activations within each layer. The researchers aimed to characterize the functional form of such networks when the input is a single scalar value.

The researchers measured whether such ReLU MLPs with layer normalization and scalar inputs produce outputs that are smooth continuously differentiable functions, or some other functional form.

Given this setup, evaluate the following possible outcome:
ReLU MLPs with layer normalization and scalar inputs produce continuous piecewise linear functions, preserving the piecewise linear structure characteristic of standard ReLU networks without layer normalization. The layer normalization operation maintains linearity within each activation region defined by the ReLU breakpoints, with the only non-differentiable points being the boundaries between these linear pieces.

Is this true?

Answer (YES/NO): YES